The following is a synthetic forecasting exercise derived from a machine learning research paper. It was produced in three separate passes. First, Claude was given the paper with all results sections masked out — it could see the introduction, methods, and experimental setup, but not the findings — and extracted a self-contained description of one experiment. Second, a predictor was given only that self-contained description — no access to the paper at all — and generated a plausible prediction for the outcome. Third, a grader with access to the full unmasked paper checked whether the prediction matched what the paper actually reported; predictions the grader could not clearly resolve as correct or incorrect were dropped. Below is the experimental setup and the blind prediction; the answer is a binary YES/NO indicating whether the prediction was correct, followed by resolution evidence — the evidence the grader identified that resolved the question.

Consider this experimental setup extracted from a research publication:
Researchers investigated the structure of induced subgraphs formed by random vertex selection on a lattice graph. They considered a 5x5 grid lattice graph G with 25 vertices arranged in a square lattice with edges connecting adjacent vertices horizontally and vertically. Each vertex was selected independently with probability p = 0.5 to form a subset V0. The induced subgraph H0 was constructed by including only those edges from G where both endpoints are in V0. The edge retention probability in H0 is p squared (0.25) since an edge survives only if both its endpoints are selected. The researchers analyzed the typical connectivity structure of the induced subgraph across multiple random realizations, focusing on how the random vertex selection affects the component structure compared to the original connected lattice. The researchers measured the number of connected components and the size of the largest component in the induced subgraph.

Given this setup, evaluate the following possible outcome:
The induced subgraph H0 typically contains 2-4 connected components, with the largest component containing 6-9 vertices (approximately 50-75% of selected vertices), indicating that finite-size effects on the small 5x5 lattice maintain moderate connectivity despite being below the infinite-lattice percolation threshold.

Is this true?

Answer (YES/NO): NO